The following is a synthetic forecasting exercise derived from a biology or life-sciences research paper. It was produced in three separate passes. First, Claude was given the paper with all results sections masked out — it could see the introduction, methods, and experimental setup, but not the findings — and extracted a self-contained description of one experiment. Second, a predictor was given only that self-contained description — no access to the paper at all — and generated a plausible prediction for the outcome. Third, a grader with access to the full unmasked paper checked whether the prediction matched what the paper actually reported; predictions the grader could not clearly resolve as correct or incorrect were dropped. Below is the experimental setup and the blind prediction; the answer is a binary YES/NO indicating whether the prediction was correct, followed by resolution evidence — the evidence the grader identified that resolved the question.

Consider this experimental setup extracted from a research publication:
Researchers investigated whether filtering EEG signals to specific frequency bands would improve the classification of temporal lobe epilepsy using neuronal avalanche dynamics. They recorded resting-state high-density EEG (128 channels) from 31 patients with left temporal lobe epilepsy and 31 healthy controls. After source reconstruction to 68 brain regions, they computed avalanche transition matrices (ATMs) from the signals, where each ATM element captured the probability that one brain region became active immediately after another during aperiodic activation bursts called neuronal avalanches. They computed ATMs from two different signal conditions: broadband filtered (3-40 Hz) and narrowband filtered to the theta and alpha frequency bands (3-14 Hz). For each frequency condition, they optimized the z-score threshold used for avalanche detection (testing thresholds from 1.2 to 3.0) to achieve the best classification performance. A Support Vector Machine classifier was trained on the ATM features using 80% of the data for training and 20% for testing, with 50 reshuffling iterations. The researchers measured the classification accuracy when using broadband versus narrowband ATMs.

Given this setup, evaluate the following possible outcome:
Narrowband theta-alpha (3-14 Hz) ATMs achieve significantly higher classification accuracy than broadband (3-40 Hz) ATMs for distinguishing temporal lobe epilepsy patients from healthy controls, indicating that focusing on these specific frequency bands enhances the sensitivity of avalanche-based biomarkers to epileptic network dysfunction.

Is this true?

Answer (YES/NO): NO